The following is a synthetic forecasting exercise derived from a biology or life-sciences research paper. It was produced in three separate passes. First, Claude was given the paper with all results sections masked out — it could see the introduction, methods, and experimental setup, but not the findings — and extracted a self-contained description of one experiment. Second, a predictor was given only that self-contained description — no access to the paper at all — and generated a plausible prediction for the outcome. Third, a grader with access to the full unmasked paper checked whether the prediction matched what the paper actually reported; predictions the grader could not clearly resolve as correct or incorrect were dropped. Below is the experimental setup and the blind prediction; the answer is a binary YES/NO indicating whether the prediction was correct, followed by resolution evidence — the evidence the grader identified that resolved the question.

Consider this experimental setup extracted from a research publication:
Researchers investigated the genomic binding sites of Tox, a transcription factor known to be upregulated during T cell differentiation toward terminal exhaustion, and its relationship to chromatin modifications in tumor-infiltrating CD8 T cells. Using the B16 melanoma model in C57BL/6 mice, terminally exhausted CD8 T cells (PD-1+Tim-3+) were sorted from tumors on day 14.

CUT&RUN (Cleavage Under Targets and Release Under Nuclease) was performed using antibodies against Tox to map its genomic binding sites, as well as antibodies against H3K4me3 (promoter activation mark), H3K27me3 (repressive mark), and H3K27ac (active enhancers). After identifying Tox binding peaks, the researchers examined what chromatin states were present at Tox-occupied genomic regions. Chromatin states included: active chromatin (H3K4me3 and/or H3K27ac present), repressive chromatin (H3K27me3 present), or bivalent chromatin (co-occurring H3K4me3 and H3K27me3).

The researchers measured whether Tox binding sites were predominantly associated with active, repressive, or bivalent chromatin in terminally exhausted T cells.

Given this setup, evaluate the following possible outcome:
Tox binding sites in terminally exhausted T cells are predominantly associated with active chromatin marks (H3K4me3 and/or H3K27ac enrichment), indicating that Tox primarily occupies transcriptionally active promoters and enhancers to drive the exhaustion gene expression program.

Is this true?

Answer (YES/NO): YES